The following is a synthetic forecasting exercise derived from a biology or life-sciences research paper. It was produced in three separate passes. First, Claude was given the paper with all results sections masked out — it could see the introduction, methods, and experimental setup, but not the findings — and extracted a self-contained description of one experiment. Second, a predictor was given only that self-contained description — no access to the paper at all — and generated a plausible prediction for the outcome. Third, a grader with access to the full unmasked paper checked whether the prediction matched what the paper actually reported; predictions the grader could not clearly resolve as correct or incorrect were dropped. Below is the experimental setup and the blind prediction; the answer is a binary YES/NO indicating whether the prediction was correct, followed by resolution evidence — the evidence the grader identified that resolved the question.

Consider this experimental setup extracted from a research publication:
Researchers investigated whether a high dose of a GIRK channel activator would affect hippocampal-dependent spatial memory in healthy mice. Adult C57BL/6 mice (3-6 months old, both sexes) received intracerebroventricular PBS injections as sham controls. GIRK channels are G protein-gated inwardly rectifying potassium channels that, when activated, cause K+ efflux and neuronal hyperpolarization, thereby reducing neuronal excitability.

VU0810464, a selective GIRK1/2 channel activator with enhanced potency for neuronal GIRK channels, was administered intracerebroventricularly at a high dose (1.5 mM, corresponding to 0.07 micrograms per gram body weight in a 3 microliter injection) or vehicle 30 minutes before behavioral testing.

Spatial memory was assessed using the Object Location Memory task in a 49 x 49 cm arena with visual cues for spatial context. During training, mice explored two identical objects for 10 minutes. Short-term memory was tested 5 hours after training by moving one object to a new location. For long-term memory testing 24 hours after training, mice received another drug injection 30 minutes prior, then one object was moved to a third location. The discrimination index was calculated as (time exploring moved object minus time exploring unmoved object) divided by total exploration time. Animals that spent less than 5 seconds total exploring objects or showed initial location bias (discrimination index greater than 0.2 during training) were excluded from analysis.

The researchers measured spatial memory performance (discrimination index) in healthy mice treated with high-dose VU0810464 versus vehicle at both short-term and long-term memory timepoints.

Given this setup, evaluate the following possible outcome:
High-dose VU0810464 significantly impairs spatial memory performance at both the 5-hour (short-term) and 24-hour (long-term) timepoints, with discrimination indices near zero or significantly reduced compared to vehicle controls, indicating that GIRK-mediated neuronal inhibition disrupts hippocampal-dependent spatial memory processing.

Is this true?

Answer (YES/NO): YES